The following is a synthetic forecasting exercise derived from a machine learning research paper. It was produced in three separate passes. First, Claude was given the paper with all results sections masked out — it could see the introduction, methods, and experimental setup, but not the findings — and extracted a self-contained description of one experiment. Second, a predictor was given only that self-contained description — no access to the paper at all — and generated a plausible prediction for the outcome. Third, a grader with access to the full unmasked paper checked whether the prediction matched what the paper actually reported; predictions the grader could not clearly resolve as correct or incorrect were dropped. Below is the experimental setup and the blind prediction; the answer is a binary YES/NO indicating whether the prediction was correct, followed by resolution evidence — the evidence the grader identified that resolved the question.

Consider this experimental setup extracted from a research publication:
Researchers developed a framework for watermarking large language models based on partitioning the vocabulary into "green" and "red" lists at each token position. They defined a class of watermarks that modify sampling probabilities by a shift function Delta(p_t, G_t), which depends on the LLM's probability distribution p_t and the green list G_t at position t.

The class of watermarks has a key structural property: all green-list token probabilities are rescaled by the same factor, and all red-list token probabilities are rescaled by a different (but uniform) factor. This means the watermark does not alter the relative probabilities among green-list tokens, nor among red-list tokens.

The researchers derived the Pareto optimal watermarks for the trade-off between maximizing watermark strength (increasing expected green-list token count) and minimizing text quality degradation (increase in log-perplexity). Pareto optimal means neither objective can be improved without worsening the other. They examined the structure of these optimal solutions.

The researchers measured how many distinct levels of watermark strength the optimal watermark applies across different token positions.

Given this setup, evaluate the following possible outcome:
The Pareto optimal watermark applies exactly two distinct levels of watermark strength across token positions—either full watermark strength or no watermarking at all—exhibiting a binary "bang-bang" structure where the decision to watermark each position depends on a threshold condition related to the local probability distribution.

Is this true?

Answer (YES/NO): YES